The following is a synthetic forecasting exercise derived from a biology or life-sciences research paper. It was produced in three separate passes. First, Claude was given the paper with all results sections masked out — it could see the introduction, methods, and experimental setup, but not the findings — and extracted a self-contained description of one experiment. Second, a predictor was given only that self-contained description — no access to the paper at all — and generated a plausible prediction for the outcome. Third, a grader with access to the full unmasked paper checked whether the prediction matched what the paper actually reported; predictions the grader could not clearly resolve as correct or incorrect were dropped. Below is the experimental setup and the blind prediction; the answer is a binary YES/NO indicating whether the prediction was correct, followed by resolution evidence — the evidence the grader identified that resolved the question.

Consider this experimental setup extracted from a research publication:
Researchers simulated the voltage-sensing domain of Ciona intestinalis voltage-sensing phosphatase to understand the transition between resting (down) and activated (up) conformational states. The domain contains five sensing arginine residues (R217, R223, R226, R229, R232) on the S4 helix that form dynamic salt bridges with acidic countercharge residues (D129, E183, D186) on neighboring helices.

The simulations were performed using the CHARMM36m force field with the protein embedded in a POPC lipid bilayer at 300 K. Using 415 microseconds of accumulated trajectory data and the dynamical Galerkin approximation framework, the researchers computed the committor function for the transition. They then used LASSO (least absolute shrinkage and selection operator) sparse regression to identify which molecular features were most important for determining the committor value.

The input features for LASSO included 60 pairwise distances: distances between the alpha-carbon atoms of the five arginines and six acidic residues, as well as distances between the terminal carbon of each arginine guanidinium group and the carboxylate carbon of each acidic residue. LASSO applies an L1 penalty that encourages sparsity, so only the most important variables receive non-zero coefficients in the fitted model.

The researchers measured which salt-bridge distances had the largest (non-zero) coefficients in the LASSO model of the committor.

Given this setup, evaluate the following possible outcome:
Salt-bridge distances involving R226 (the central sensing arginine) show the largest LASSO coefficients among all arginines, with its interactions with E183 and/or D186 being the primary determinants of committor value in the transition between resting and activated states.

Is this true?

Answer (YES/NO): NO